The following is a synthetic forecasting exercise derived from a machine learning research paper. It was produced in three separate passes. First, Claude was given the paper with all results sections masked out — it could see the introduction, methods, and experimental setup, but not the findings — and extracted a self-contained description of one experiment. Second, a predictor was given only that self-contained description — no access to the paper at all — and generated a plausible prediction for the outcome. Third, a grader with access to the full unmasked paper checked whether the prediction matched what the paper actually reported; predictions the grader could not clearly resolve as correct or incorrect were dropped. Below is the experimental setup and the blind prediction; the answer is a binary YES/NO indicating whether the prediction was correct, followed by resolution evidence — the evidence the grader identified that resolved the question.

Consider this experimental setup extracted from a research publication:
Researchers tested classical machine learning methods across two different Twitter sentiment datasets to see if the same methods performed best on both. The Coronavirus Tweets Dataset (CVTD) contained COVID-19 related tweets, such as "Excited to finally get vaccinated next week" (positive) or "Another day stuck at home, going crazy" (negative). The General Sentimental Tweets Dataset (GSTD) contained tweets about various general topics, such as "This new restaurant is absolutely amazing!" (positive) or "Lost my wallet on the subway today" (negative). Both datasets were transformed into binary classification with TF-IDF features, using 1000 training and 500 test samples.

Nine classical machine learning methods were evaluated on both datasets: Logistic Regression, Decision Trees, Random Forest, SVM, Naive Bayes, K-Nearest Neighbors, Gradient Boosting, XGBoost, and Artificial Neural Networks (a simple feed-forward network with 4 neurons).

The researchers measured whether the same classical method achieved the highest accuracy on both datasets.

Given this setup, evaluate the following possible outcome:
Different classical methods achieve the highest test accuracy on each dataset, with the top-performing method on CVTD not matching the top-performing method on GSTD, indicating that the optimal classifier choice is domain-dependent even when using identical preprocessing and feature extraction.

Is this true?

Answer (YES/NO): YES